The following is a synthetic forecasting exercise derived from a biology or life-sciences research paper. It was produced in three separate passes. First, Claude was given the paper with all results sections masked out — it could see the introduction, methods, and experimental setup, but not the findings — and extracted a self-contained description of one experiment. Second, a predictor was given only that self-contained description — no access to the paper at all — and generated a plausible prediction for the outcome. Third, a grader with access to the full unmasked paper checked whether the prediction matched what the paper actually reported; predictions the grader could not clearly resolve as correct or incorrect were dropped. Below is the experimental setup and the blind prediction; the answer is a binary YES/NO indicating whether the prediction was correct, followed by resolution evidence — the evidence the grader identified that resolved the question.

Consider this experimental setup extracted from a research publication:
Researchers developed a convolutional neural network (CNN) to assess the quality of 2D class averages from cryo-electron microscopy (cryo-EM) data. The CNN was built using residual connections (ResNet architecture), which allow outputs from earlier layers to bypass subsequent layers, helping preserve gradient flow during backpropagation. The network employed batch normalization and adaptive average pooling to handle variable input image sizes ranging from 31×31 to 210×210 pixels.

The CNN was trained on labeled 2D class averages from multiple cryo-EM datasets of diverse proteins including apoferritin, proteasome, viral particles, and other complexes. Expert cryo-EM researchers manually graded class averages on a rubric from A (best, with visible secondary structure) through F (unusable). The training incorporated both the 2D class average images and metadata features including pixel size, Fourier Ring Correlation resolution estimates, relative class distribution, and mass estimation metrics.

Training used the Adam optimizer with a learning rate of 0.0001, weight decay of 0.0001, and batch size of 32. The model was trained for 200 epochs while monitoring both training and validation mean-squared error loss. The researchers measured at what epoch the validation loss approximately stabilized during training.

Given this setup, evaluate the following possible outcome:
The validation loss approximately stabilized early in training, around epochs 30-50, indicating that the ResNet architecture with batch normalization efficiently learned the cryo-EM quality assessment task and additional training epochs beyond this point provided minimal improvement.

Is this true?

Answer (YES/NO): NO